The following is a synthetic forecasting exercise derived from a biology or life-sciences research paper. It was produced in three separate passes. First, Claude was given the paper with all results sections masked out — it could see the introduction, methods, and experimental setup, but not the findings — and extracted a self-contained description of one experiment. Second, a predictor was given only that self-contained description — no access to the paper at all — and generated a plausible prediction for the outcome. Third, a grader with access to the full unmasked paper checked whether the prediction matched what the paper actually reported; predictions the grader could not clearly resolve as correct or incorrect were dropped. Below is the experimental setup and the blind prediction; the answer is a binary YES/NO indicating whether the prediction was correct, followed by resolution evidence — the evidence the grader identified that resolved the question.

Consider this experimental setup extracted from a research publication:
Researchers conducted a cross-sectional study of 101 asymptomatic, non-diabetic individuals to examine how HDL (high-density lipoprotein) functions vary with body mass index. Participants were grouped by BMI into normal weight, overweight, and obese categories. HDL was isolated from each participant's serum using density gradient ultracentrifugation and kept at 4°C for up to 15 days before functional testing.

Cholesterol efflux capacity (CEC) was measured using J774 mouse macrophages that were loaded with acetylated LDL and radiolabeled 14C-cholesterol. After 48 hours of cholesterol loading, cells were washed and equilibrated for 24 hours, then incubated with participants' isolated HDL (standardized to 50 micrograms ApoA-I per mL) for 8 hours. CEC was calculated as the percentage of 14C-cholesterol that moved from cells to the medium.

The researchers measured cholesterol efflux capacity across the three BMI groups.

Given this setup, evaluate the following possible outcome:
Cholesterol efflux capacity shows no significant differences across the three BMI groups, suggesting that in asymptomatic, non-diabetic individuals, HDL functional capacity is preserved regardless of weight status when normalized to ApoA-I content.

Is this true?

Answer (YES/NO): NO